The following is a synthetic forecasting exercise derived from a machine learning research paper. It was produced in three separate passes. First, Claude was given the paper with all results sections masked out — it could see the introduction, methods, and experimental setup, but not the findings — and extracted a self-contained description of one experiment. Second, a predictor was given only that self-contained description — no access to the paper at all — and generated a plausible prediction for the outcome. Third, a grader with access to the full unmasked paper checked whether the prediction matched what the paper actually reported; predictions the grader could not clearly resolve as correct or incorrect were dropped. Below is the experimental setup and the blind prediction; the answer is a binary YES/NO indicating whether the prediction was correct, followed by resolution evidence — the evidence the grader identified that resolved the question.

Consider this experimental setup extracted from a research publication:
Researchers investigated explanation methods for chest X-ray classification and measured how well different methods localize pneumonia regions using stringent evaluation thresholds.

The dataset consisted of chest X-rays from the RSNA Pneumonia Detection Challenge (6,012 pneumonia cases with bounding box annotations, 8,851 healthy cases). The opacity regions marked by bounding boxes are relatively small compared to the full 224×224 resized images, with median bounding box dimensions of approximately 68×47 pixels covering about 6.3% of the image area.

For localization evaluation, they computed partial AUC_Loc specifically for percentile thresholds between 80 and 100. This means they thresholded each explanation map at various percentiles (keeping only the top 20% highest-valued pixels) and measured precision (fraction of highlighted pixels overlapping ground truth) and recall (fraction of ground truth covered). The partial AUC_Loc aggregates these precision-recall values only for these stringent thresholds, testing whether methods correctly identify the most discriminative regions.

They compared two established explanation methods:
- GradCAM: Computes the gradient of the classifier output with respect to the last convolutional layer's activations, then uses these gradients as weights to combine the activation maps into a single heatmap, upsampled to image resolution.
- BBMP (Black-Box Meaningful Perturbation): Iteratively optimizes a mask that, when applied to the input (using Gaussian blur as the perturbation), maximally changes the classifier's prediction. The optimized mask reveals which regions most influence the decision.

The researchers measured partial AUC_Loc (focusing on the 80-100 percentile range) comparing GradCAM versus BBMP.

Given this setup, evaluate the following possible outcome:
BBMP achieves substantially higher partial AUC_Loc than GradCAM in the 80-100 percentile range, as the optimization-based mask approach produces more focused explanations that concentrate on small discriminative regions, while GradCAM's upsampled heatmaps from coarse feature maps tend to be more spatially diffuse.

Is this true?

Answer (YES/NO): NO